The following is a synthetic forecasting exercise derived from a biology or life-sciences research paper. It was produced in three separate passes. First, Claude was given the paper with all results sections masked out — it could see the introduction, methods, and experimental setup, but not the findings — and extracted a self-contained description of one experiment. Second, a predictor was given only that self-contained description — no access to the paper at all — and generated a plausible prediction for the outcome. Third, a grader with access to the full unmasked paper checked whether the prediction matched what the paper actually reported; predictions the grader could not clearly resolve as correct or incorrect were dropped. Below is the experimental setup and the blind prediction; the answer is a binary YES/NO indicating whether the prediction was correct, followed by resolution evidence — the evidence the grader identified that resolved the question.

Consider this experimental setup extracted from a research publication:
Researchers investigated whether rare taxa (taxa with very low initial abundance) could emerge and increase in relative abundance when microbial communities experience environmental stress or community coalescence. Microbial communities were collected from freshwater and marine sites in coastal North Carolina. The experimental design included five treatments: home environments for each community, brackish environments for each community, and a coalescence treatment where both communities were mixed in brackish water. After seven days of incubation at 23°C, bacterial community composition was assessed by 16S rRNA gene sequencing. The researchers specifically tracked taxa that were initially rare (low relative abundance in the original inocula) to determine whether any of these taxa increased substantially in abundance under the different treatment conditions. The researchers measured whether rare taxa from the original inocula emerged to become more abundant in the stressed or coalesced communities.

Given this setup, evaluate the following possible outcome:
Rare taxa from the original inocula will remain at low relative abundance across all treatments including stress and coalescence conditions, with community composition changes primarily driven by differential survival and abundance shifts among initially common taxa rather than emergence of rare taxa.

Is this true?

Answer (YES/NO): NO